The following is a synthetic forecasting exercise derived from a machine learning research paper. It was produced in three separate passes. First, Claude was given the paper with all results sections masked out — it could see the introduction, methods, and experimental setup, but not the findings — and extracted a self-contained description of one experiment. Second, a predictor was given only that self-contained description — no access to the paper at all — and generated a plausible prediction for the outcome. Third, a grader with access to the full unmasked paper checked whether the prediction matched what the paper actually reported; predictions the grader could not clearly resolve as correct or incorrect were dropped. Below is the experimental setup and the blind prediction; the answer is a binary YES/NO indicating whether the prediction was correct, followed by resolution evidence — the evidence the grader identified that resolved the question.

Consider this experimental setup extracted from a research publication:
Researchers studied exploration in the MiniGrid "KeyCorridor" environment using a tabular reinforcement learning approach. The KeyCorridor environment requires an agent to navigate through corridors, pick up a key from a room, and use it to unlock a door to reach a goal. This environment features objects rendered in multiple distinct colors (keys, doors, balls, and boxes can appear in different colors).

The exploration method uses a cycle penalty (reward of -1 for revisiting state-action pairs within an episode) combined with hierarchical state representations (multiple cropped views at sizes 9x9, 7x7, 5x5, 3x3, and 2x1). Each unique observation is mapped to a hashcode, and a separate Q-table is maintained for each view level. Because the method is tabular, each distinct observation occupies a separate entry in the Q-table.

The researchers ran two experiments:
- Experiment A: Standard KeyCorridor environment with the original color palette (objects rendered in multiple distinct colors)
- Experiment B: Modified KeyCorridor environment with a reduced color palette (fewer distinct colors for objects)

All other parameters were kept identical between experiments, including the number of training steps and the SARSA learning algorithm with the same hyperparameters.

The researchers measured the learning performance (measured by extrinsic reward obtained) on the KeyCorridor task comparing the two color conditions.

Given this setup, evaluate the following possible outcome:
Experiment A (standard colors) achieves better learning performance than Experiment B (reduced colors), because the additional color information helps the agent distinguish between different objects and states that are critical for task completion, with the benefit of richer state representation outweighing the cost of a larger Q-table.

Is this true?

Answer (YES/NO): NO